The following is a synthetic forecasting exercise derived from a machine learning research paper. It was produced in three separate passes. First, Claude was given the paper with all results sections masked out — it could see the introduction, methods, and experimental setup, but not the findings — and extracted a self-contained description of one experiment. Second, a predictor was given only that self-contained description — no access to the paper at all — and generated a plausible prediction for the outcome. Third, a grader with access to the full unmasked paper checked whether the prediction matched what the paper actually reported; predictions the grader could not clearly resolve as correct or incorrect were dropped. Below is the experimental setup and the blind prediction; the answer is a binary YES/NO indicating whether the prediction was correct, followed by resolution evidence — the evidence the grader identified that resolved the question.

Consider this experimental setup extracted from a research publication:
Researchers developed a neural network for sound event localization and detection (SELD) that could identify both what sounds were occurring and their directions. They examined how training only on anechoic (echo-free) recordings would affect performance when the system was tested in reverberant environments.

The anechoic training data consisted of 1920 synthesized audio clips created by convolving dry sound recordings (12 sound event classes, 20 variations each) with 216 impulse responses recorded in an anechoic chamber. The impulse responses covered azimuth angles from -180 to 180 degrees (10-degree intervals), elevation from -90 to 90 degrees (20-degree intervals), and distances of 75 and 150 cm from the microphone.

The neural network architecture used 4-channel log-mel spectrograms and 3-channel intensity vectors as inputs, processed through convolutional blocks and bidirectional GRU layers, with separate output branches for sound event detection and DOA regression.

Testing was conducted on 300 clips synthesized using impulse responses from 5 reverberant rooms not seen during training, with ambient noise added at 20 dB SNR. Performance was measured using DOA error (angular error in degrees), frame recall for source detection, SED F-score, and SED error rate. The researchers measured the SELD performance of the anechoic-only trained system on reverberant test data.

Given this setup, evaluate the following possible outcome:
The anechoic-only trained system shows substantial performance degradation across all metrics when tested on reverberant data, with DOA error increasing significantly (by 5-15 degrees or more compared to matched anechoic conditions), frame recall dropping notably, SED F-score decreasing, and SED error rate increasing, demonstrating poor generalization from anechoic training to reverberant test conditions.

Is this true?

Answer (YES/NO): YES